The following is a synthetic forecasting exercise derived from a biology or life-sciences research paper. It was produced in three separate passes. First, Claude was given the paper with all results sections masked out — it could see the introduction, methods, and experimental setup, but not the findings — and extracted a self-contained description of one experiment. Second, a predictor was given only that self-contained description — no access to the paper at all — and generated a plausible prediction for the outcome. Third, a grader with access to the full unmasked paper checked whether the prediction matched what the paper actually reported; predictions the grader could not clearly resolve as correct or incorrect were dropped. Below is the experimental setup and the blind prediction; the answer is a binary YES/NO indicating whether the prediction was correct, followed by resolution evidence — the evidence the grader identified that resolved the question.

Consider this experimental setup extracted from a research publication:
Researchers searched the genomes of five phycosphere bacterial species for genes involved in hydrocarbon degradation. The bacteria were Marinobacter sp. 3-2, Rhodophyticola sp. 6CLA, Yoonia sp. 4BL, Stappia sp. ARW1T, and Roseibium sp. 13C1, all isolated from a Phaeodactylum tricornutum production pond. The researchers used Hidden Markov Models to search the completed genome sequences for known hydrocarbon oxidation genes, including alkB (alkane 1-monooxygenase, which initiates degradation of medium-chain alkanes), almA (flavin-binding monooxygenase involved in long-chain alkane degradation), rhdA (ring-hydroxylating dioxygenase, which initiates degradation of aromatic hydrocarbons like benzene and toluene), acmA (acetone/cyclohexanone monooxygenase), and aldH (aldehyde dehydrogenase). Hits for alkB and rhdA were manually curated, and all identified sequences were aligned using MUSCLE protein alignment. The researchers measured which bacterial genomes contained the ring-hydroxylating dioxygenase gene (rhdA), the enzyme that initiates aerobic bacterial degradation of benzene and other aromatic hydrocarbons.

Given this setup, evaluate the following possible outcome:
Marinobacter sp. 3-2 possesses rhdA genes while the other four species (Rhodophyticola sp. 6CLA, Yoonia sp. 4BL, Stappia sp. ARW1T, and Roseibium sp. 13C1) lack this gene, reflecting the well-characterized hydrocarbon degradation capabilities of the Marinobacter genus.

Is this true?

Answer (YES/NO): NO